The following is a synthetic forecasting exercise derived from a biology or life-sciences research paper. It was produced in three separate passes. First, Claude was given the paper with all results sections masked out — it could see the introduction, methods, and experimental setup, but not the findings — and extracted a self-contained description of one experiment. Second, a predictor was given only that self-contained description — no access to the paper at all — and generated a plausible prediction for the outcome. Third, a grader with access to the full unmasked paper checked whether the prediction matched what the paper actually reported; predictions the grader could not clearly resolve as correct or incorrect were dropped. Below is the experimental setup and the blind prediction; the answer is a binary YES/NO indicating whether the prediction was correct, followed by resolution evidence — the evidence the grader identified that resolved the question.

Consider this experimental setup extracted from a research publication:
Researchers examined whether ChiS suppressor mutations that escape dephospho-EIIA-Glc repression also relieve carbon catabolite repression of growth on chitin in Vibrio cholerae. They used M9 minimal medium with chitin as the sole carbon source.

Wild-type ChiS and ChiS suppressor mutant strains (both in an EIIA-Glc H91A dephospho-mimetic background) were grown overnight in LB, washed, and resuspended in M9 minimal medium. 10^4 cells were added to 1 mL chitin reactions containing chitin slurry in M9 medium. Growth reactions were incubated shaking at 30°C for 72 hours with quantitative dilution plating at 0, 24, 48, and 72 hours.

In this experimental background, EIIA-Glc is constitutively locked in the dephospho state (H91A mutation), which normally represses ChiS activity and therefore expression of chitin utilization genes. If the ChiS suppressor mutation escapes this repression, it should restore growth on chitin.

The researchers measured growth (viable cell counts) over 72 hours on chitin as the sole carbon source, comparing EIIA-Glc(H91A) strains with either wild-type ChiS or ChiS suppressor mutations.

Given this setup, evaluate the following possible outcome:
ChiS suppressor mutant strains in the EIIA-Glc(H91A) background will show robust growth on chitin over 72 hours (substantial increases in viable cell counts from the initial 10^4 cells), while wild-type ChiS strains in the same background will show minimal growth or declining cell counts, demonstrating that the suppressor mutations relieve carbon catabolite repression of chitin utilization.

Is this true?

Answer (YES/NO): YES